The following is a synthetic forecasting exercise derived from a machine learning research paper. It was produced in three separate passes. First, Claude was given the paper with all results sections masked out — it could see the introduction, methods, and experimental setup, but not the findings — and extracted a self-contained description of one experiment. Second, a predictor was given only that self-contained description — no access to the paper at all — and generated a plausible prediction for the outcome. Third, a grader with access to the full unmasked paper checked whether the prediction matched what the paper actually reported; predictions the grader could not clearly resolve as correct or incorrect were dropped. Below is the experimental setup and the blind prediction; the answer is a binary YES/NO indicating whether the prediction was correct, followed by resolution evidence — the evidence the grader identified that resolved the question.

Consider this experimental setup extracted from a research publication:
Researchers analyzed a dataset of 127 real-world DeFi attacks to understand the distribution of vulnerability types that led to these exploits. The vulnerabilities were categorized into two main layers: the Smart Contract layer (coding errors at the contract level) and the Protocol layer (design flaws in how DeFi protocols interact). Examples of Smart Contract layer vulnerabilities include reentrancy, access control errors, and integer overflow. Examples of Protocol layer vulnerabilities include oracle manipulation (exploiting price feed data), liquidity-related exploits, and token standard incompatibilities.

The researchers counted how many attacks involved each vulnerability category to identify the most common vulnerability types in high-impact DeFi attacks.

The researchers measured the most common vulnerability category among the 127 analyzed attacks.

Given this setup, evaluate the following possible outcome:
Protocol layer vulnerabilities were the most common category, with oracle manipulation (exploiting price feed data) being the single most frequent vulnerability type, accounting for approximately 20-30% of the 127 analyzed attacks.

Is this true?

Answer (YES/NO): NO